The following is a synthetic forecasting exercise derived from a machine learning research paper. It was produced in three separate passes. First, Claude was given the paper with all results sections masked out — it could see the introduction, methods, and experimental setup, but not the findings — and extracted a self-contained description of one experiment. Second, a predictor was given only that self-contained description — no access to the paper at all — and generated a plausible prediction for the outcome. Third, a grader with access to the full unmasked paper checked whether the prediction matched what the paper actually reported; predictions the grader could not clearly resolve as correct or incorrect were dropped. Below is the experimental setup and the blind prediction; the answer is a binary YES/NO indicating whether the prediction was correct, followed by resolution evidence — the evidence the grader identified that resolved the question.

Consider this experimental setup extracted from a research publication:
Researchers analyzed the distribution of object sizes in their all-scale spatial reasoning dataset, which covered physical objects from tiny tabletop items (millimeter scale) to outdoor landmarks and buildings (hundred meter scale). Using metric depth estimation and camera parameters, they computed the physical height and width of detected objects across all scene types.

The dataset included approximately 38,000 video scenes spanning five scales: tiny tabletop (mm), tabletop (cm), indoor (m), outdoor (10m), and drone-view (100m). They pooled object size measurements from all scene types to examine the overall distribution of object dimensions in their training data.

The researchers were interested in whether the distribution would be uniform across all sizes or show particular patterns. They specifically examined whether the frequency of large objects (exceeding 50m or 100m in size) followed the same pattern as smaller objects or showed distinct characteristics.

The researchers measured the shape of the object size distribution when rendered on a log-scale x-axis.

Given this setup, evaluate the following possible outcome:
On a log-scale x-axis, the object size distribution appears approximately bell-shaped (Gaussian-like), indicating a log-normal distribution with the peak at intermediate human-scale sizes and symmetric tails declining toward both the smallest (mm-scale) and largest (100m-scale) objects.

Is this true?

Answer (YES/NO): NO